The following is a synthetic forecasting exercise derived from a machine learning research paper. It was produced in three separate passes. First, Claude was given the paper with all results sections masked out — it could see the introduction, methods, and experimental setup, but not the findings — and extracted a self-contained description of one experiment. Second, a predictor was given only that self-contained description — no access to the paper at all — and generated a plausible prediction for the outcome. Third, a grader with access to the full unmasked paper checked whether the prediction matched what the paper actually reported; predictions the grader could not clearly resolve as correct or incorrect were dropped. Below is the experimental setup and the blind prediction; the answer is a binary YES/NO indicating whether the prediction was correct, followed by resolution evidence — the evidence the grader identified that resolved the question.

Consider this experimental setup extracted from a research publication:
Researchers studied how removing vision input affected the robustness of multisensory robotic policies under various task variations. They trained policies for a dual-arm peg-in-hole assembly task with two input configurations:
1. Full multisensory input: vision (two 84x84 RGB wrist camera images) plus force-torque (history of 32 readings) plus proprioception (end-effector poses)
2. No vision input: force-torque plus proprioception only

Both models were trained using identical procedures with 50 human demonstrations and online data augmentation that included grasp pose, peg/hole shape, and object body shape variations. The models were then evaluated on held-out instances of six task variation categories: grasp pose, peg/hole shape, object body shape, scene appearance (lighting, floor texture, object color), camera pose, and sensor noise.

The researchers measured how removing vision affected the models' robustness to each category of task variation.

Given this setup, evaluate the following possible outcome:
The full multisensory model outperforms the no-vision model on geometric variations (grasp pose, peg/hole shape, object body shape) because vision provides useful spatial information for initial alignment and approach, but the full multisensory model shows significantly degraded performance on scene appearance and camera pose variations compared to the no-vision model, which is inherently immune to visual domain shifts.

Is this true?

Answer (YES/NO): NO